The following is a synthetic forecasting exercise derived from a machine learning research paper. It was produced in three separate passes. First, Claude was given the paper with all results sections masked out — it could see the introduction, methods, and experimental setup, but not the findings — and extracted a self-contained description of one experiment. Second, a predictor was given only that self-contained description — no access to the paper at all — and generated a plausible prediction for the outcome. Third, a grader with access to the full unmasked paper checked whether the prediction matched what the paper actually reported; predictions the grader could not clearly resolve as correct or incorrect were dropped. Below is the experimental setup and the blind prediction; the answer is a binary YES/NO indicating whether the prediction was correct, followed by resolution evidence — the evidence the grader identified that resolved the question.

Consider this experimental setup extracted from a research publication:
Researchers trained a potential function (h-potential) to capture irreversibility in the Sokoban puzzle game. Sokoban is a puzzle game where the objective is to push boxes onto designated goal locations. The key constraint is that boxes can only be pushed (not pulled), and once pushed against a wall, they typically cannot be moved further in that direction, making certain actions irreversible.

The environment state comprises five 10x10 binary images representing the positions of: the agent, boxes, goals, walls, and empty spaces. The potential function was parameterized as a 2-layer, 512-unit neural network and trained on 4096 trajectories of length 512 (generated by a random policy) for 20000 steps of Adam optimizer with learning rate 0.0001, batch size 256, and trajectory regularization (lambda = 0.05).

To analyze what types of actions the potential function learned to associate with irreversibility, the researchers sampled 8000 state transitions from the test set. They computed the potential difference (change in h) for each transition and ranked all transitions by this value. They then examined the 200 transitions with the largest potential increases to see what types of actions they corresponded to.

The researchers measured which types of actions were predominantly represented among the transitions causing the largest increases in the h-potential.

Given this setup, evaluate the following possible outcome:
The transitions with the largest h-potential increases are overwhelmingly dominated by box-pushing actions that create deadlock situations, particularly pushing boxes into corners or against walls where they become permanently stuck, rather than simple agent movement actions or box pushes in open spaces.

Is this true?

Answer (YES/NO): YES